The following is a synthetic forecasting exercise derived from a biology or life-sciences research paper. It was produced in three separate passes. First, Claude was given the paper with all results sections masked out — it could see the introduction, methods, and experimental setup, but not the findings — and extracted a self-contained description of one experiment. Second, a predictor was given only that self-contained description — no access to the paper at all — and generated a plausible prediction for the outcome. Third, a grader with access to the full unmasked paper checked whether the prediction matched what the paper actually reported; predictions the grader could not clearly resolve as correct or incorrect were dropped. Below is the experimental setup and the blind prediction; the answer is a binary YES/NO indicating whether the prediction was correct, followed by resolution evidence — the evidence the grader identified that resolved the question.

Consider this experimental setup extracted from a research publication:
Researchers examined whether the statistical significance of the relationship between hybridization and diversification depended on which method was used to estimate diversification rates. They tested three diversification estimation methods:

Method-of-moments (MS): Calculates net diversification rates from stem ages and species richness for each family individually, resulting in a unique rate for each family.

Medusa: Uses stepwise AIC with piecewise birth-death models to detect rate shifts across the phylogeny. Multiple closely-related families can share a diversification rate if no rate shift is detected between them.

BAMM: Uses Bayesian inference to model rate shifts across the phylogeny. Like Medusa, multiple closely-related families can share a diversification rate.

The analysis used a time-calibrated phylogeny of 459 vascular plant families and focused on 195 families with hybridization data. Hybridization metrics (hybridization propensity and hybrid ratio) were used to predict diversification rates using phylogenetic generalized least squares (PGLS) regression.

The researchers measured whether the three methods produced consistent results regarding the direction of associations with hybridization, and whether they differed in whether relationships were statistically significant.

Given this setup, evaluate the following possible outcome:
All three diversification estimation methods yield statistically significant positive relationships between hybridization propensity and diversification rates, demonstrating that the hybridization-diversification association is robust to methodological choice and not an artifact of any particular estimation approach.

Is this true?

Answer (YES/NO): NO